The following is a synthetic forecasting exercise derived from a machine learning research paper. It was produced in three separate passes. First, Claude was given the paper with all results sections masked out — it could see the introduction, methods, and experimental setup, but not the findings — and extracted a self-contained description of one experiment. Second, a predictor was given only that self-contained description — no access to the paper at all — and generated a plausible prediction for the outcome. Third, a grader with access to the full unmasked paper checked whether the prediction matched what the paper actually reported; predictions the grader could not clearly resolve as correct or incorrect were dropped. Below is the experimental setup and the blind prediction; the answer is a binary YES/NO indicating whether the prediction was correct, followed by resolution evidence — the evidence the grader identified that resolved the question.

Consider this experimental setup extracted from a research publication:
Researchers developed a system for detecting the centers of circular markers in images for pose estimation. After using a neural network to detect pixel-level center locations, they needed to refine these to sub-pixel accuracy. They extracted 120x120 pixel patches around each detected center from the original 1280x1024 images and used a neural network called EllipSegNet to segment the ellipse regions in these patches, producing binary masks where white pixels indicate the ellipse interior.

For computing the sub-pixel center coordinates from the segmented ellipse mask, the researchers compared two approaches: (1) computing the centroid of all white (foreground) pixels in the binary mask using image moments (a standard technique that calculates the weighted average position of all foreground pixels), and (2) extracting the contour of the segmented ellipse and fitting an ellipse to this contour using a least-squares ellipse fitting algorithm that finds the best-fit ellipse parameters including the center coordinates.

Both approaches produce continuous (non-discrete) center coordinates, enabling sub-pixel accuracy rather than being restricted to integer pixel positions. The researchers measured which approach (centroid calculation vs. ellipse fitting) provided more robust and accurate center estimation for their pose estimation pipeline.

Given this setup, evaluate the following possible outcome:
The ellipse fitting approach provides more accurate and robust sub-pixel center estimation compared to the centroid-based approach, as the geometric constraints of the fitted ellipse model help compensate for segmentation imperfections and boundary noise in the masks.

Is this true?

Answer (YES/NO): YES